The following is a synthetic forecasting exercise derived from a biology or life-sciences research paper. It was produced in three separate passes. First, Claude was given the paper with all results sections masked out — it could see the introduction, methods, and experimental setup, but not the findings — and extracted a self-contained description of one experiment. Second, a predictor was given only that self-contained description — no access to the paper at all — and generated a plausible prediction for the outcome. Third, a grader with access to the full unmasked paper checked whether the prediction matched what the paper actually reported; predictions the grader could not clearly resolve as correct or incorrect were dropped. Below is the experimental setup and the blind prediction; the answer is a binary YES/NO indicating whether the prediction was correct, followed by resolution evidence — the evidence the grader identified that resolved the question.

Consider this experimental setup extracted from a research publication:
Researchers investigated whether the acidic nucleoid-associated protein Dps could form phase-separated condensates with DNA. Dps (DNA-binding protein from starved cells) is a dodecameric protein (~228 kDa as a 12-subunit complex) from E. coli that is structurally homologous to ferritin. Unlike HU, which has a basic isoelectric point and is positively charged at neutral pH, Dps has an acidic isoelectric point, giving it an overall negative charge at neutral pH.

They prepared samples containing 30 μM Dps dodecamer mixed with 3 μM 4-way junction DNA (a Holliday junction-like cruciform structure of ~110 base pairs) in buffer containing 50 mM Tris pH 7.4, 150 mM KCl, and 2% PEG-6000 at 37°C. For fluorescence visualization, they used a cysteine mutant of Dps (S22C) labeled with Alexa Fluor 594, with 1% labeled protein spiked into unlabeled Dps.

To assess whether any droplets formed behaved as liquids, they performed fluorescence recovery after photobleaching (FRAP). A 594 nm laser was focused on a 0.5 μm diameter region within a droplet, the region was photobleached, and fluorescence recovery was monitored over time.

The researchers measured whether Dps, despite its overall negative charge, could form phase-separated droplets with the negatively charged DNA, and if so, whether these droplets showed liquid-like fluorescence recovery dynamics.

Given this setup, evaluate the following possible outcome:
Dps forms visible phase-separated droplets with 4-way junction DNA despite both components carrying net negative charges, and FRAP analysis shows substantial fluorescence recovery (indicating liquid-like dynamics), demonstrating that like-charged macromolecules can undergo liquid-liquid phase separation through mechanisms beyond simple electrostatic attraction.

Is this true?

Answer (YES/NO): YES